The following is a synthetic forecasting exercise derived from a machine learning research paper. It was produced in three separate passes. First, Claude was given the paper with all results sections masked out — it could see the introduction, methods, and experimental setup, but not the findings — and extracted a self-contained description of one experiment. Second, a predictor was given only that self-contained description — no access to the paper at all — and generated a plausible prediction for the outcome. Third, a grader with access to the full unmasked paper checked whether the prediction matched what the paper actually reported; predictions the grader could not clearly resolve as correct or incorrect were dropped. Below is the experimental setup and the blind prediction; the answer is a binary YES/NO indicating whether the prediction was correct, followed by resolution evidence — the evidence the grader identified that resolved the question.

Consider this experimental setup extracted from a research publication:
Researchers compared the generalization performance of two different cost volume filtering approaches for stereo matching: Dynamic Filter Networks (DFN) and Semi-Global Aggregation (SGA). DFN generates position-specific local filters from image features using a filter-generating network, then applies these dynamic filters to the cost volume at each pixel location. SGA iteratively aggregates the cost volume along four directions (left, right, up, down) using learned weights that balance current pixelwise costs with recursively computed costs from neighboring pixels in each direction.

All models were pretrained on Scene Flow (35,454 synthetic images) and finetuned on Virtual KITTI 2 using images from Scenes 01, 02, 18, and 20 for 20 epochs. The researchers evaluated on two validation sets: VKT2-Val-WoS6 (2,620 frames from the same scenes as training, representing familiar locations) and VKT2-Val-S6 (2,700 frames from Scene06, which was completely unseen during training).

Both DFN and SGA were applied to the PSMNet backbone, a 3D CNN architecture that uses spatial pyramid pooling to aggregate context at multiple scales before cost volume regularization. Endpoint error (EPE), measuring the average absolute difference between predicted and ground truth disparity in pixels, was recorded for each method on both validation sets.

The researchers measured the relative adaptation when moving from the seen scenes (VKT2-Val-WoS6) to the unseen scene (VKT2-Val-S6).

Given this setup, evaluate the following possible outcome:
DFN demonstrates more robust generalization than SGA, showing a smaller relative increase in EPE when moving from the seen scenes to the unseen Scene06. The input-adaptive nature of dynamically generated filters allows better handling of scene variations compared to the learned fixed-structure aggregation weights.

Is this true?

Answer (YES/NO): YES